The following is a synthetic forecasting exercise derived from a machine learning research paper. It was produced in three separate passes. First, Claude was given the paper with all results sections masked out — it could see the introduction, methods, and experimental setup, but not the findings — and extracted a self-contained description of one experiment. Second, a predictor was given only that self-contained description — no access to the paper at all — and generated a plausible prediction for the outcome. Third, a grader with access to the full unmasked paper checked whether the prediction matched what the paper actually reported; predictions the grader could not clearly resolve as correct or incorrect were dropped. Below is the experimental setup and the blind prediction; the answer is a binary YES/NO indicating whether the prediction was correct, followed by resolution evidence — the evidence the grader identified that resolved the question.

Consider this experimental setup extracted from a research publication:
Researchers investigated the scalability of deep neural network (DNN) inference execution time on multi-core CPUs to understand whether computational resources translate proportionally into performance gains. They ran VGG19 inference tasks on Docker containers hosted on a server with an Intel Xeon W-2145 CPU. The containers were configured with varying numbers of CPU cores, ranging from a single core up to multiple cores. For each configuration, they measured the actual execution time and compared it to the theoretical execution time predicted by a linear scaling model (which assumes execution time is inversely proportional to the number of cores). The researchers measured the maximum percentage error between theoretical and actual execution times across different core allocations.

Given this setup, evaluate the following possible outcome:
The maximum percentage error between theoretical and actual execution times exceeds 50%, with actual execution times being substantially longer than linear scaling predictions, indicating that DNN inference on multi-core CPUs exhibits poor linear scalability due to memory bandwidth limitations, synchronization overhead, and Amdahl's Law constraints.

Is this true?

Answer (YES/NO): NO